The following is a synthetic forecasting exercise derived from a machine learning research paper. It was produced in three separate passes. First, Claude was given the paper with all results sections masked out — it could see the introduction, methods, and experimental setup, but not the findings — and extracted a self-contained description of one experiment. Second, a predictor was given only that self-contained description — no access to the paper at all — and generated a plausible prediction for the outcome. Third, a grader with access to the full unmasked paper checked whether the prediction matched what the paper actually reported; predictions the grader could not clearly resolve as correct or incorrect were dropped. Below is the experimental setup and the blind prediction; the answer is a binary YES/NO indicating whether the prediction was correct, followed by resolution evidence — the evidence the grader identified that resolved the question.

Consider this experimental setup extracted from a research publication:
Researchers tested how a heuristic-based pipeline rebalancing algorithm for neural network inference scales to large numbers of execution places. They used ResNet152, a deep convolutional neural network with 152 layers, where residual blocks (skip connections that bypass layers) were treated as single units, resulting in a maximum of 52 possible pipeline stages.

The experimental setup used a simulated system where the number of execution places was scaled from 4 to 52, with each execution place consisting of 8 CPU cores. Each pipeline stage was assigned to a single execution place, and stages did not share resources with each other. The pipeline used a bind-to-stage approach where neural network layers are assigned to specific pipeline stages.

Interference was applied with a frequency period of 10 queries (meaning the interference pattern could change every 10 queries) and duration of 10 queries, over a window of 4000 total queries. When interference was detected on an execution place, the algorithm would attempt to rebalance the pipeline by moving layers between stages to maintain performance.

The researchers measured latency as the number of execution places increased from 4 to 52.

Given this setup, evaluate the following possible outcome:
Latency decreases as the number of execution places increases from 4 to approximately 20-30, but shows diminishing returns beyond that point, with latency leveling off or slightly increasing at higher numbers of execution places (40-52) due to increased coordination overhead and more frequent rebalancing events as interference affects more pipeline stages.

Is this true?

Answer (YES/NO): NO